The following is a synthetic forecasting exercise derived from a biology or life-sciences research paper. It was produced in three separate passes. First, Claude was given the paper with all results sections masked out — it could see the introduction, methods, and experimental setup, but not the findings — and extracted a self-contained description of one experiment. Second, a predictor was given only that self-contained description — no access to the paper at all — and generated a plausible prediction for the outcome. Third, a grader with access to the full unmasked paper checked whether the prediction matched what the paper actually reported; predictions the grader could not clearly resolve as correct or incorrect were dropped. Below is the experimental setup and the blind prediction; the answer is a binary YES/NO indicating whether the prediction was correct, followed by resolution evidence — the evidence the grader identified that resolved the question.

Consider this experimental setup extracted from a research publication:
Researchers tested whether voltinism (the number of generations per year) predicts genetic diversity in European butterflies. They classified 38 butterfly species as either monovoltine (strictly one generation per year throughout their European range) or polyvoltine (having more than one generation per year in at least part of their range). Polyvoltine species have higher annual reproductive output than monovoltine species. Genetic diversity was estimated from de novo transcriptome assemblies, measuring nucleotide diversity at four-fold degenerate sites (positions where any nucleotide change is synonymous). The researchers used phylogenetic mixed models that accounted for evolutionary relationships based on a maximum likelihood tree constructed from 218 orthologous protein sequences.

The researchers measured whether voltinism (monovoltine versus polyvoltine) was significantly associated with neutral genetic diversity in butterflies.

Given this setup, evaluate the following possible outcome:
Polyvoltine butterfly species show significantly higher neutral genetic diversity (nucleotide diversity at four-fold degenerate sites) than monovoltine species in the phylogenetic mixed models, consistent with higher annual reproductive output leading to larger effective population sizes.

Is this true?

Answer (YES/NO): NO